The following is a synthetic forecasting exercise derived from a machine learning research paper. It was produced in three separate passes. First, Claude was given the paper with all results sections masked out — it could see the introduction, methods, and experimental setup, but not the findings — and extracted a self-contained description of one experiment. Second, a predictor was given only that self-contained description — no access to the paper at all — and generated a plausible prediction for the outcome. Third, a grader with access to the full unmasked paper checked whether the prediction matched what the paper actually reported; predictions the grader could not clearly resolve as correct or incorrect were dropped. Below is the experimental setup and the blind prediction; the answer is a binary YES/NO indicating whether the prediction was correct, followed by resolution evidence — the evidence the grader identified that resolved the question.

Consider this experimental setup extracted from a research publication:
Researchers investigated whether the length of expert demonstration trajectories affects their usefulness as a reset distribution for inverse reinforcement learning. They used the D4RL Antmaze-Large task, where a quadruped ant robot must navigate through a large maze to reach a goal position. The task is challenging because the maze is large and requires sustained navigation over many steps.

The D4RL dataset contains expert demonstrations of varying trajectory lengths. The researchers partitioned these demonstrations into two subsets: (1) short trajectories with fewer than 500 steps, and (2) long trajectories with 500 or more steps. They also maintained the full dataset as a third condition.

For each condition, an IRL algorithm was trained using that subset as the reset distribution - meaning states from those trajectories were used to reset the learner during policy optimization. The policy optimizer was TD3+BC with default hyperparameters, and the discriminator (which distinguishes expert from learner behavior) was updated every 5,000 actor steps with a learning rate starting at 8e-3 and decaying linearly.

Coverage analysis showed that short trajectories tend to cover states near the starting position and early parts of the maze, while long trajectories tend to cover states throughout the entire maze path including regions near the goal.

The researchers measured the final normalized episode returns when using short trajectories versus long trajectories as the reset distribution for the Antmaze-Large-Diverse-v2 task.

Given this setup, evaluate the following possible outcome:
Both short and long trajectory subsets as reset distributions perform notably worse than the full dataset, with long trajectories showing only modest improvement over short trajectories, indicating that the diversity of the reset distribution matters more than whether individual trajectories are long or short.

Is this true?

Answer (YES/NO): NO